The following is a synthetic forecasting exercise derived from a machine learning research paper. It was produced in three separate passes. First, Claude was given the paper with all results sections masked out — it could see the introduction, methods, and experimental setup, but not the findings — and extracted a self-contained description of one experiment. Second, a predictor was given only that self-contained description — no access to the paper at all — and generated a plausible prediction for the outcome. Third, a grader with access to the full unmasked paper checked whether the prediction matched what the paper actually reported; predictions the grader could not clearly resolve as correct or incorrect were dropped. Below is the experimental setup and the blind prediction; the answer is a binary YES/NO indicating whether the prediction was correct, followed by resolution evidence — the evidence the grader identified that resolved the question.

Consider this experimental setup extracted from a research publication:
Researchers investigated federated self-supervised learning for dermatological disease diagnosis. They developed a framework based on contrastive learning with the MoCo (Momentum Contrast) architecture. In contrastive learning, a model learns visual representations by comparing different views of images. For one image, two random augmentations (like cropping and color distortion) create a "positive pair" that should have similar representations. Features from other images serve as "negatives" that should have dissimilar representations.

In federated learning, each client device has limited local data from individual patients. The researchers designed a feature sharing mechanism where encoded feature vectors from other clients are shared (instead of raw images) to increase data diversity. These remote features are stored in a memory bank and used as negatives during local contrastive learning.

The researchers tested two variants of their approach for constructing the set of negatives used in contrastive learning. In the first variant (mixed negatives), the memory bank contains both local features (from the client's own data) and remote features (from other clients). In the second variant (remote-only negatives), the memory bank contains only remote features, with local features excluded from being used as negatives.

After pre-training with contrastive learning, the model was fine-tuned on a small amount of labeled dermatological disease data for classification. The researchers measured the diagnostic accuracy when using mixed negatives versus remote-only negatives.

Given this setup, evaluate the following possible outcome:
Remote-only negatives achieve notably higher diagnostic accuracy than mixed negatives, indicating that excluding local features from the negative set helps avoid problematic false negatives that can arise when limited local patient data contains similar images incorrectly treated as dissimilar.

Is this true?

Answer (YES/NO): NO